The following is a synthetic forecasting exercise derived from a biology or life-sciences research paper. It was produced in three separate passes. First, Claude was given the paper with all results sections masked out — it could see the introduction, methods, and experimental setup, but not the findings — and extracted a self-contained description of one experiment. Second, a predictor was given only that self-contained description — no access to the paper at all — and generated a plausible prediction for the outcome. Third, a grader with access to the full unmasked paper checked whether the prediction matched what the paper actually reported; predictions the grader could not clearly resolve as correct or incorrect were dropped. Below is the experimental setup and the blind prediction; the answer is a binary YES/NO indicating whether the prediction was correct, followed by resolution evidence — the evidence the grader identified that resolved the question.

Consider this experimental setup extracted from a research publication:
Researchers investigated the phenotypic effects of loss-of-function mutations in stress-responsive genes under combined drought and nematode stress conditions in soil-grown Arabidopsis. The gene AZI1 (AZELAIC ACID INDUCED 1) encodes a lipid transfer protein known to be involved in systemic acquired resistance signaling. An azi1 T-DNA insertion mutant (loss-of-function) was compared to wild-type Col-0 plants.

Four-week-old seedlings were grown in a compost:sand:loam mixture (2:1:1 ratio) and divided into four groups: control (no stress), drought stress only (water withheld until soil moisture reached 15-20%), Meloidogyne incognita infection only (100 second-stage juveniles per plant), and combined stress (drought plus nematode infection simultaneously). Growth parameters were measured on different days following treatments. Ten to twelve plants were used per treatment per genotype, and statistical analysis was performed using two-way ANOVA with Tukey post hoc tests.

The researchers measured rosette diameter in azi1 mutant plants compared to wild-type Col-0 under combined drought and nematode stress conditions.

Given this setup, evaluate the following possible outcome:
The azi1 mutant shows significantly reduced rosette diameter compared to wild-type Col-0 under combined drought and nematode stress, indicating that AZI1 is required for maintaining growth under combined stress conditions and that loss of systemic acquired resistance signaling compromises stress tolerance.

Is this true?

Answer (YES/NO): NO